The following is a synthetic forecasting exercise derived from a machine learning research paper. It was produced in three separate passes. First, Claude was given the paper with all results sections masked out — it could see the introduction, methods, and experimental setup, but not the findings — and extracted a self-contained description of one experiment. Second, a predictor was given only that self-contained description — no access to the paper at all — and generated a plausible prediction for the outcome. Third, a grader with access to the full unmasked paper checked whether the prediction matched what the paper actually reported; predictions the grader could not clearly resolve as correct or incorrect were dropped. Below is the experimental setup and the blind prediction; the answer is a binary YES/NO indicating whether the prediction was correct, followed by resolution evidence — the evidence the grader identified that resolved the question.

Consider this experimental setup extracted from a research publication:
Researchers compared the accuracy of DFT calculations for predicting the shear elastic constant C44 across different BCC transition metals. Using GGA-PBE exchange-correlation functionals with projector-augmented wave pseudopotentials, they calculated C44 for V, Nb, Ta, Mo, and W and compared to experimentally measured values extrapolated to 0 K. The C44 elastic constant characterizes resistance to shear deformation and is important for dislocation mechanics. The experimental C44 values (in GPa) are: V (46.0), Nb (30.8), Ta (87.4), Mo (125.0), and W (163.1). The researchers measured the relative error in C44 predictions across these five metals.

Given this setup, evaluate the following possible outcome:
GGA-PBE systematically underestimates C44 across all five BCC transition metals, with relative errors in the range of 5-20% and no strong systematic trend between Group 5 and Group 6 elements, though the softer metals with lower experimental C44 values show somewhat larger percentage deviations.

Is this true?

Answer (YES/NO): NO